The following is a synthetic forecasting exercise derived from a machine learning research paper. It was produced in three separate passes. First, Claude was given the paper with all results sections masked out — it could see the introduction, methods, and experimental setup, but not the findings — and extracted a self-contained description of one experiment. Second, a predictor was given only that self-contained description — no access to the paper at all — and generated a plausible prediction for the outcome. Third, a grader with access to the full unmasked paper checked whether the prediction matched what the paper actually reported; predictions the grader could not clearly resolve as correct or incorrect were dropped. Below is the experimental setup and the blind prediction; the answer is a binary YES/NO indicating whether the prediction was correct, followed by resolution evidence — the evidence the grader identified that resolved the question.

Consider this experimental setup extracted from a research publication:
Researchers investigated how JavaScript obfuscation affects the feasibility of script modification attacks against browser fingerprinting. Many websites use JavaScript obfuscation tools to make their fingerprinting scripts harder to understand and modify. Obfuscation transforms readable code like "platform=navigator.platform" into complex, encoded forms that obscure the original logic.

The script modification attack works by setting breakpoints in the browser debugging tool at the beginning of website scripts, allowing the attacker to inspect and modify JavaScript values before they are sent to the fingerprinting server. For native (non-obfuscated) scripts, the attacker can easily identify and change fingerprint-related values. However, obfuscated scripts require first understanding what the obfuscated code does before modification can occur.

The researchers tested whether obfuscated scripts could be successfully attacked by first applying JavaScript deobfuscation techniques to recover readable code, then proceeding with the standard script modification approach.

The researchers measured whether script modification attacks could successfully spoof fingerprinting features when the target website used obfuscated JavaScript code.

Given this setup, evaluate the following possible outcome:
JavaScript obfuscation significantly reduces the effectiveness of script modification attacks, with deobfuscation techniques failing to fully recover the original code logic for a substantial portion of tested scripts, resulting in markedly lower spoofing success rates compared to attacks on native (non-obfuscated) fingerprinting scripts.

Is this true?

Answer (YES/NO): NO